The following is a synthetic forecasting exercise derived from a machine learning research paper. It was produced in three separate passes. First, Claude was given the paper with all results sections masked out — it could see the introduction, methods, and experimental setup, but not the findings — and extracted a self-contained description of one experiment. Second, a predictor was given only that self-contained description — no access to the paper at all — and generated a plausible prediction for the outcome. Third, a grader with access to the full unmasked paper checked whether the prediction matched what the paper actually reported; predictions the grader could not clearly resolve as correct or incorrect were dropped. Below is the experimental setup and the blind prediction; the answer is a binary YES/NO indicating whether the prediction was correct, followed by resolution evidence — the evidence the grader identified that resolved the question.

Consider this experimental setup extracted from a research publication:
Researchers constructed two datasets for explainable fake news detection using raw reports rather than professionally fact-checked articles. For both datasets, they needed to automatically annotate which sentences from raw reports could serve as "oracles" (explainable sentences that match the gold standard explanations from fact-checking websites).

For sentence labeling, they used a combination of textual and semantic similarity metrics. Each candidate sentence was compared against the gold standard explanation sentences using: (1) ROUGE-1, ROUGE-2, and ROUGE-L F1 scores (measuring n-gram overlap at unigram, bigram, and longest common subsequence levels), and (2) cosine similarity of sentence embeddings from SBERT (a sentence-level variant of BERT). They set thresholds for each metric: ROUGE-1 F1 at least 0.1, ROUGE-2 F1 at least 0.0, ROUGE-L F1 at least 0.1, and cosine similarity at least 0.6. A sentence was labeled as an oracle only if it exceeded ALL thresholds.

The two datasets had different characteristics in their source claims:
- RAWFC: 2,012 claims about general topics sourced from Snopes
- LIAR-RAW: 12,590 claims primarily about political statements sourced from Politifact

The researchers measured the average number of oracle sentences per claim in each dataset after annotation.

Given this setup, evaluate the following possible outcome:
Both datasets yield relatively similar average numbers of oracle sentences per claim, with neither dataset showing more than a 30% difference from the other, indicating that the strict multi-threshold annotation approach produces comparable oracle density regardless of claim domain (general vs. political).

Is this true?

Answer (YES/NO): NO